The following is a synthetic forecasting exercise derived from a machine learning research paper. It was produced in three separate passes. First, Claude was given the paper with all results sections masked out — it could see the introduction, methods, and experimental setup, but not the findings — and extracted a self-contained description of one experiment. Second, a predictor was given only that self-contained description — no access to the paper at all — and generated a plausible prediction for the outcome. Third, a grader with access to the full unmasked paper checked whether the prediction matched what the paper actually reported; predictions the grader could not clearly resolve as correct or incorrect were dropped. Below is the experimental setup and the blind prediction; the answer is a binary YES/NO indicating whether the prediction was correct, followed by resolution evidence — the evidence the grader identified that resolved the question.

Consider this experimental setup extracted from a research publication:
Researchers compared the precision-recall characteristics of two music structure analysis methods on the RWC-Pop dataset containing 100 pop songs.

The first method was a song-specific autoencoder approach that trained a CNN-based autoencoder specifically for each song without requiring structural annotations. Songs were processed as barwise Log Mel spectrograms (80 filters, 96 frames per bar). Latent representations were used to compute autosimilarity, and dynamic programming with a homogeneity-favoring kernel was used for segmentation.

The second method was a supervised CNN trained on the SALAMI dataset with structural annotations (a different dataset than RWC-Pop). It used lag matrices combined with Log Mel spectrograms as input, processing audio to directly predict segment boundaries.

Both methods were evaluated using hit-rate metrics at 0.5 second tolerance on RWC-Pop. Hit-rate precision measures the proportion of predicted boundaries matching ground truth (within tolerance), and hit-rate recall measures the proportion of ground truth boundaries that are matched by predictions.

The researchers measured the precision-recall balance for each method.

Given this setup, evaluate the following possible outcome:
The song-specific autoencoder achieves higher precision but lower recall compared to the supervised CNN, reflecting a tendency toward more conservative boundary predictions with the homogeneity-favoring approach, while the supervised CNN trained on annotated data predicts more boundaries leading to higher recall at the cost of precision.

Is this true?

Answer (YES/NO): NO